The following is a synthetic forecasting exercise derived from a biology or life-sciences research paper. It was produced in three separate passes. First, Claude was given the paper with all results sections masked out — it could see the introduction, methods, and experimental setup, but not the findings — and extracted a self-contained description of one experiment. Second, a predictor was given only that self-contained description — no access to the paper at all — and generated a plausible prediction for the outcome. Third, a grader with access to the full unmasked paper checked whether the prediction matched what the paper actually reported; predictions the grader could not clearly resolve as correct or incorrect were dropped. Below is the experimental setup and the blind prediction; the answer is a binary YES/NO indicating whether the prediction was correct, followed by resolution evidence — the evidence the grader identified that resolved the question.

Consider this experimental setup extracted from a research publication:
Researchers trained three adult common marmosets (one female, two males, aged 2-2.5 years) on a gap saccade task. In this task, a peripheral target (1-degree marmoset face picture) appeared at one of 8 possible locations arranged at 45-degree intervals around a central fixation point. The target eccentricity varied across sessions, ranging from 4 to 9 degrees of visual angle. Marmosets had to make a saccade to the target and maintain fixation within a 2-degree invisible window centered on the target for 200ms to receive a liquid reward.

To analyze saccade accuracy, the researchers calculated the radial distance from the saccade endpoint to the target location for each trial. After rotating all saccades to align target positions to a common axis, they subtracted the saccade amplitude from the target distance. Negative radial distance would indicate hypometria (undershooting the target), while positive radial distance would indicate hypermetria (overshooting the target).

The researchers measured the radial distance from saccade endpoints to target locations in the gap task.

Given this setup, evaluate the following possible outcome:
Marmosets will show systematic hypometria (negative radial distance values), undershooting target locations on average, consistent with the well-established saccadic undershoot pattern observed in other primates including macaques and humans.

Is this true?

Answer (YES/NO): YES